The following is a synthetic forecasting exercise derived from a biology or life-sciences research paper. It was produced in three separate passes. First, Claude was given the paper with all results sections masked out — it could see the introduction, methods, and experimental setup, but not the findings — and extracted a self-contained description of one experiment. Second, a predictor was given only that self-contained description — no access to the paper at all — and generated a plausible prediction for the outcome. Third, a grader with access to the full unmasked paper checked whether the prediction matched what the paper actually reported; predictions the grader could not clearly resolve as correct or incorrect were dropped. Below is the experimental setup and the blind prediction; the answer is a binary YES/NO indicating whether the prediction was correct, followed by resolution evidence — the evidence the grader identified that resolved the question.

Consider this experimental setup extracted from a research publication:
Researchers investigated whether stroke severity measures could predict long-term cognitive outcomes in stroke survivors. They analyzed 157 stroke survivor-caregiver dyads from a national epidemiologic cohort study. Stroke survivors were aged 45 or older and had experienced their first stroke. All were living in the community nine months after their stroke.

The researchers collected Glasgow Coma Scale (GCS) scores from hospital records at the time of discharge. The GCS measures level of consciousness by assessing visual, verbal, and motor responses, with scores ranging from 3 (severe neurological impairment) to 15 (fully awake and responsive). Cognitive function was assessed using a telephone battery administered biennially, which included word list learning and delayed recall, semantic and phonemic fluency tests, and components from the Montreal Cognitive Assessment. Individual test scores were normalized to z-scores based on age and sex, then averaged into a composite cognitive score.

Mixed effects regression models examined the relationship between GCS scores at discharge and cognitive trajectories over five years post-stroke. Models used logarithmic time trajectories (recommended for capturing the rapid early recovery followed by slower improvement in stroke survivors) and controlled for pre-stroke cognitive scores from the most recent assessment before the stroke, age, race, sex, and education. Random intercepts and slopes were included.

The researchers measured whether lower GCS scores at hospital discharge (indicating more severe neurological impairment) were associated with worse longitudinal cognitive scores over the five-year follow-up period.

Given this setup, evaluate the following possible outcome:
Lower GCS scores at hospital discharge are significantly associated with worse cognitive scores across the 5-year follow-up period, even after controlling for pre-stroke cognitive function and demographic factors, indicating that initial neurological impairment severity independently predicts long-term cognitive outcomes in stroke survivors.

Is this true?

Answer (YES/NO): YES